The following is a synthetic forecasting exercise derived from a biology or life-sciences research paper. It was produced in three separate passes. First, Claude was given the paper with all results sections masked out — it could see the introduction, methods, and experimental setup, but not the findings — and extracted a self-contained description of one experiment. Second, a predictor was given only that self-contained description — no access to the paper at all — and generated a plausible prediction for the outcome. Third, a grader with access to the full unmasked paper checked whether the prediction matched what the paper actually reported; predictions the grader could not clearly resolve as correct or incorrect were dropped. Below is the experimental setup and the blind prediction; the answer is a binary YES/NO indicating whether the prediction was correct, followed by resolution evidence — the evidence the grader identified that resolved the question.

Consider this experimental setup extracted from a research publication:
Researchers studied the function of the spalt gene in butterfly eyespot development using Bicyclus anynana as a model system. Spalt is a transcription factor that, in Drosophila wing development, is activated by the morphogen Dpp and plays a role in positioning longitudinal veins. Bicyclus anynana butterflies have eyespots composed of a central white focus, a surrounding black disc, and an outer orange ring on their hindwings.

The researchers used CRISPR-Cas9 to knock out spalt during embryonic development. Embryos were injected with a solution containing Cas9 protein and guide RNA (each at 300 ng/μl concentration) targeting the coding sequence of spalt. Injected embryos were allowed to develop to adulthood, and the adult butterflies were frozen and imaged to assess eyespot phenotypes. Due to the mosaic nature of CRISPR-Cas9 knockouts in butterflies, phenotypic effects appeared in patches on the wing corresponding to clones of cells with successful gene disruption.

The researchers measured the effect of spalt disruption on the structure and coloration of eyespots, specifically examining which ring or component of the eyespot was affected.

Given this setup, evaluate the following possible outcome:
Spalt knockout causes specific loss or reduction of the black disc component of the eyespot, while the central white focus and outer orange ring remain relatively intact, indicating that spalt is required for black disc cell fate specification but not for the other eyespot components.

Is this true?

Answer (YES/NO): NO